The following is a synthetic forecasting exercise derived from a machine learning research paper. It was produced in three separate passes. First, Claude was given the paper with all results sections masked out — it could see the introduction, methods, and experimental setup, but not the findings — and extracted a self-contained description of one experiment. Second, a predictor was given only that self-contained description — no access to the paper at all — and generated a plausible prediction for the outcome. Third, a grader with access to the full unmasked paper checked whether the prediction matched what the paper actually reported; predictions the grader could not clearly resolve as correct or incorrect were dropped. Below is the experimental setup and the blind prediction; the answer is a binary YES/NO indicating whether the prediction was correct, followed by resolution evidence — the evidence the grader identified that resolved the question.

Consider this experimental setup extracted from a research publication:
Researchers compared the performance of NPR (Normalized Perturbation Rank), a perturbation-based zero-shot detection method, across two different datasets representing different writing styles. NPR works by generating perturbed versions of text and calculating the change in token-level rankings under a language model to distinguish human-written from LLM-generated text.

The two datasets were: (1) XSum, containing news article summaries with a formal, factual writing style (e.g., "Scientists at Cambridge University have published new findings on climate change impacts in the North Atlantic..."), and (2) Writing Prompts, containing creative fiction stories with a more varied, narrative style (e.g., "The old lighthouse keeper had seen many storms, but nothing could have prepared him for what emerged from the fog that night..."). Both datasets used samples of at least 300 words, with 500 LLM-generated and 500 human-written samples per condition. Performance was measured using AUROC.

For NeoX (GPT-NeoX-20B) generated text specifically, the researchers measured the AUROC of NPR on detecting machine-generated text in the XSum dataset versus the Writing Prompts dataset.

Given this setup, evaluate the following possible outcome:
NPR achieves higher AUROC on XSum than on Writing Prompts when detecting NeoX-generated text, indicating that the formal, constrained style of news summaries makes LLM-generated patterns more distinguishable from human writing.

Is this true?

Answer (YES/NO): YES